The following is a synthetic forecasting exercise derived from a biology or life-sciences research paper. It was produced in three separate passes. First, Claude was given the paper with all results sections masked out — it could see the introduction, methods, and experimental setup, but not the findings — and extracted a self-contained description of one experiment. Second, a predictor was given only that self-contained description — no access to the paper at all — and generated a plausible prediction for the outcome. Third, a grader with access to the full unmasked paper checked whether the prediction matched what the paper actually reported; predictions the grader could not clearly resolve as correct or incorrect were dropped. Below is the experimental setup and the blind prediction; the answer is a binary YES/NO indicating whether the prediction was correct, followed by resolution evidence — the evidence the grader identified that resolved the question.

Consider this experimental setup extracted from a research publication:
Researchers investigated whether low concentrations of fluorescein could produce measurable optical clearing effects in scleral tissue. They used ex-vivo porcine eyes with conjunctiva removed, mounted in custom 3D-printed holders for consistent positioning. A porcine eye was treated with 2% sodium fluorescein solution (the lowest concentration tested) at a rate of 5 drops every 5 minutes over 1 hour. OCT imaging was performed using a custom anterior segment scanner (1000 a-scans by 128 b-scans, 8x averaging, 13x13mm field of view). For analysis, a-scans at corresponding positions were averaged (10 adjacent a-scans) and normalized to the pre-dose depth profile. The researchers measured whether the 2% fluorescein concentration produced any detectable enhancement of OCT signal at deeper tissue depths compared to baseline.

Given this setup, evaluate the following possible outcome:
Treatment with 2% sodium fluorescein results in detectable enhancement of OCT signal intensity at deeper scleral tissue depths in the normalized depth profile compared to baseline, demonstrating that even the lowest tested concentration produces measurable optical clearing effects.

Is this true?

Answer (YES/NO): YES